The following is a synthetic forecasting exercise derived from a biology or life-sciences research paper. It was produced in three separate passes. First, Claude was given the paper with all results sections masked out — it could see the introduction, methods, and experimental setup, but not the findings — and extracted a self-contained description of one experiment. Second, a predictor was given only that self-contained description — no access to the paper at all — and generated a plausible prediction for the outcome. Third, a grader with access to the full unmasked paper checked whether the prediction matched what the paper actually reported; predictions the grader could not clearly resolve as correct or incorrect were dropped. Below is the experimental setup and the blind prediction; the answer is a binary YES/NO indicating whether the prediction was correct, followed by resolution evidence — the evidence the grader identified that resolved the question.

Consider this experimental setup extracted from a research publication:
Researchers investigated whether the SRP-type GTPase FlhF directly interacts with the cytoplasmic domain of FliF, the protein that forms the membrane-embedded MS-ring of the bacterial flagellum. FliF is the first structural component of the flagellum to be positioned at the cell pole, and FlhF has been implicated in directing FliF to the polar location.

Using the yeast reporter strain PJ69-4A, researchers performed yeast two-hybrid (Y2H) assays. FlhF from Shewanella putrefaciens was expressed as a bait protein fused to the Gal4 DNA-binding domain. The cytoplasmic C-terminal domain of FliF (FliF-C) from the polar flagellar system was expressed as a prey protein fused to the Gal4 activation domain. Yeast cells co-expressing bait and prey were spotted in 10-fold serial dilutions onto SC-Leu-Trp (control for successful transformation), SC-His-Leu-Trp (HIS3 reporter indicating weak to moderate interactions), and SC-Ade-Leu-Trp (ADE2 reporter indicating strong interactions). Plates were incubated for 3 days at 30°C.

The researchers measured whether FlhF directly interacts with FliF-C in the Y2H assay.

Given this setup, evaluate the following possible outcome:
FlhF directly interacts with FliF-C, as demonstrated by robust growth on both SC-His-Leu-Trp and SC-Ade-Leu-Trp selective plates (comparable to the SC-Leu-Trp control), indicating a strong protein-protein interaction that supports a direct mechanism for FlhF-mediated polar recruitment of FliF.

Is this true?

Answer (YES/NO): NO